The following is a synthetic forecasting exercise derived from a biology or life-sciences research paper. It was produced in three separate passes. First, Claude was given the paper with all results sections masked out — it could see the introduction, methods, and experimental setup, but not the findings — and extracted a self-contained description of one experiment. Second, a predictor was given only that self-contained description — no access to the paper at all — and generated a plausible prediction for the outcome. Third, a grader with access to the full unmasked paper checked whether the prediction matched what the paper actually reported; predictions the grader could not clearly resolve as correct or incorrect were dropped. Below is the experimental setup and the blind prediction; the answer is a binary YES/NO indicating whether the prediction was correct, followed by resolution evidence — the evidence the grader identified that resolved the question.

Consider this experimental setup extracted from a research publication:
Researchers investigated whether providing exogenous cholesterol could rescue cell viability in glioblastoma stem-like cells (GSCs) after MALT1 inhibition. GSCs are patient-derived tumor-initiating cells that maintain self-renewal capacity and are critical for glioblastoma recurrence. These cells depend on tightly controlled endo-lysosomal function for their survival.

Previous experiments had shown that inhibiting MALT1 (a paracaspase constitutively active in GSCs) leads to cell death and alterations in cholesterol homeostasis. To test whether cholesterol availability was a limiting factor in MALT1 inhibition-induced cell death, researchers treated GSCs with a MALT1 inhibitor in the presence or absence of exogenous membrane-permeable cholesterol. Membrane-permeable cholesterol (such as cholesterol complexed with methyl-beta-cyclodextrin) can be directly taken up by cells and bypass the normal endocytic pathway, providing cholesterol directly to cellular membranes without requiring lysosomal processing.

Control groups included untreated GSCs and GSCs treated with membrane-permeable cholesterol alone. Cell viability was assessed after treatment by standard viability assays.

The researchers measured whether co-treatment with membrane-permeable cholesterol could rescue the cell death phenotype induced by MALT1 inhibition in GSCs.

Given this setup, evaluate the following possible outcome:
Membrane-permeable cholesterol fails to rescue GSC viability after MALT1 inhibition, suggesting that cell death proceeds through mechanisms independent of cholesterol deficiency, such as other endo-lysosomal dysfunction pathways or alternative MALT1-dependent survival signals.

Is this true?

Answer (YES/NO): NO